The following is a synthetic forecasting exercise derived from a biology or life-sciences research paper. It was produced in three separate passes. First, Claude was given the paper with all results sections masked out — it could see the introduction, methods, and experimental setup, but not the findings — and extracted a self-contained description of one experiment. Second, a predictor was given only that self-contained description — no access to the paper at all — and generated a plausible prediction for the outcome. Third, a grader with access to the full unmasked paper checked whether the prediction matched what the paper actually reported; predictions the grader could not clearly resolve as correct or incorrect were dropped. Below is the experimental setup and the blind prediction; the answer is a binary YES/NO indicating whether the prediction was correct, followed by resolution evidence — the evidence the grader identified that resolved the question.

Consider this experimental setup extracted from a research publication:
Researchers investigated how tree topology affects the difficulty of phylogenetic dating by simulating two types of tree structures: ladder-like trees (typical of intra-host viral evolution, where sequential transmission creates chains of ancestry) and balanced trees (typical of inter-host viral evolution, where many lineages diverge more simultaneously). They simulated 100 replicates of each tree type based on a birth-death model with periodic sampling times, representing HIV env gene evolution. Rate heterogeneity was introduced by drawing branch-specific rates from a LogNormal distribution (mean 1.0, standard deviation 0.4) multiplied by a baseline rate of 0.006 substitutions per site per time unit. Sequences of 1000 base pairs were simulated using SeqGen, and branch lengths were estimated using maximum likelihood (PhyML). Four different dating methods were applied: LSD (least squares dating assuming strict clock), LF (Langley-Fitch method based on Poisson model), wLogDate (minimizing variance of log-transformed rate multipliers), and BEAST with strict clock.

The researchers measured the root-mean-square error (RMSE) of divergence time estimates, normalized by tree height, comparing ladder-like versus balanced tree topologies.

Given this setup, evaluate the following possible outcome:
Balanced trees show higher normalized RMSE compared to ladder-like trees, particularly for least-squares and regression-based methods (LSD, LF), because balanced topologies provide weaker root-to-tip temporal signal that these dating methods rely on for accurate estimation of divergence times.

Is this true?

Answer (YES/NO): NO